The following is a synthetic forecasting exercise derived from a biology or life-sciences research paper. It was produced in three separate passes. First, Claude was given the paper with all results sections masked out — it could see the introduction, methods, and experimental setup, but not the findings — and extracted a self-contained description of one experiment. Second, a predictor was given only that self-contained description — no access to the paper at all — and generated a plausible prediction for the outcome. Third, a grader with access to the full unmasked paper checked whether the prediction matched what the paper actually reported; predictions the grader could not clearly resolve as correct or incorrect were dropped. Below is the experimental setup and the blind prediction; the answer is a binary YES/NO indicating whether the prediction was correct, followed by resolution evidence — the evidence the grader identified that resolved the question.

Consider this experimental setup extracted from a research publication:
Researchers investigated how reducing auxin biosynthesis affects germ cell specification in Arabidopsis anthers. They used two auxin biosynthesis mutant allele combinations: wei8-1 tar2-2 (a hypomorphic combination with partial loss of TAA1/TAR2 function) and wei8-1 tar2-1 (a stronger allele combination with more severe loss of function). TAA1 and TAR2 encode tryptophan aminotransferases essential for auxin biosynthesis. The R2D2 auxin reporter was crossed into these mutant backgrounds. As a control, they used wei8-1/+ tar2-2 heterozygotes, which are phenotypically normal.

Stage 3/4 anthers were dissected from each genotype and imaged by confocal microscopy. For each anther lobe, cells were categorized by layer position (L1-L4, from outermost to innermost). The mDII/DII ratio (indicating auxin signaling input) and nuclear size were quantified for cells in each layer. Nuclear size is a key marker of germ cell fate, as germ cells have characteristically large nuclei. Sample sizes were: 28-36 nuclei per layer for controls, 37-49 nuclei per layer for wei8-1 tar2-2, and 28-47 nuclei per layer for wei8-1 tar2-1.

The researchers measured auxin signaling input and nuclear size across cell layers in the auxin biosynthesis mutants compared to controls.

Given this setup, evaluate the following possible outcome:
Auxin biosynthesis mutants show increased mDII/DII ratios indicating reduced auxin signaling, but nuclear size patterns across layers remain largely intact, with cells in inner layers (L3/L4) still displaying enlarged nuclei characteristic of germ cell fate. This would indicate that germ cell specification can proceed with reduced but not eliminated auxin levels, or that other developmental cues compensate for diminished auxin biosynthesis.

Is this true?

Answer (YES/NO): NO